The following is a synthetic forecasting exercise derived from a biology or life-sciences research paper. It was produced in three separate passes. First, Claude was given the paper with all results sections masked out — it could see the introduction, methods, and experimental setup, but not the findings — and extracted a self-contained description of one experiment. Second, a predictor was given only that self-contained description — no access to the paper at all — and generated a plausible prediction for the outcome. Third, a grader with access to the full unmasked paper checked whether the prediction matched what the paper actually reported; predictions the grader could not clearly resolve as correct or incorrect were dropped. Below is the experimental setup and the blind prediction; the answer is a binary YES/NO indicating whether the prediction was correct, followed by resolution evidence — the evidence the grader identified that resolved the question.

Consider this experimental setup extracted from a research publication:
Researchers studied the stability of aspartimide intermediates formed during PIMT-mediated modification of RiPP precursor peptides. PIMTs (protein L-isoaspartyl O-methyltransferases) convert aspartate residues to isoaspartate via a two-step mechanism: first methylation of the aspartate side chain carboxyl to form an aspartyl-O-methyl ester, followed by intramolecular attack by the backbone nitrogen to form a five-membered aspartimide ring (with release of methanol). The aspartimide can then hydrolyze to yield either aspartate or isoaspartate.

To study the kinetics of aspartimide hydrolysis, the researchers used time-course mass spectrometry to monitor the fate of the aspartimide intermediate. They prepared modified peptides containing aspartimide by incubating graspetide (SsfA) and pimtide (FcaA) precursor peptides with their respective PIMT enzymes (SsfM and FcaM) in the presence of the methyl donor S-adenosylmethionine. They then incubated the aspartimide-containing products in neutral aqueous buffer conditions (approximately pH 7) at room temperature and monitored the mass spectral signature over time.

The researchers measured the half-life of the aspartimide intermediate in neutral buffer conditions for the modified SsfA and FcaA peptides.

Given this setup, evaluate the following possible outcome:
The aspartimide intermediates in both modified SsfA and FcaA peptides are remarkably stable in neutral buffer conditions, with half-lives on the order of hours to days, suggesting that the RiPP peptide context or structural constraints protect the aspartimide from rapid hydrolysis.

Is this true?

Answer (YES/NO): NO